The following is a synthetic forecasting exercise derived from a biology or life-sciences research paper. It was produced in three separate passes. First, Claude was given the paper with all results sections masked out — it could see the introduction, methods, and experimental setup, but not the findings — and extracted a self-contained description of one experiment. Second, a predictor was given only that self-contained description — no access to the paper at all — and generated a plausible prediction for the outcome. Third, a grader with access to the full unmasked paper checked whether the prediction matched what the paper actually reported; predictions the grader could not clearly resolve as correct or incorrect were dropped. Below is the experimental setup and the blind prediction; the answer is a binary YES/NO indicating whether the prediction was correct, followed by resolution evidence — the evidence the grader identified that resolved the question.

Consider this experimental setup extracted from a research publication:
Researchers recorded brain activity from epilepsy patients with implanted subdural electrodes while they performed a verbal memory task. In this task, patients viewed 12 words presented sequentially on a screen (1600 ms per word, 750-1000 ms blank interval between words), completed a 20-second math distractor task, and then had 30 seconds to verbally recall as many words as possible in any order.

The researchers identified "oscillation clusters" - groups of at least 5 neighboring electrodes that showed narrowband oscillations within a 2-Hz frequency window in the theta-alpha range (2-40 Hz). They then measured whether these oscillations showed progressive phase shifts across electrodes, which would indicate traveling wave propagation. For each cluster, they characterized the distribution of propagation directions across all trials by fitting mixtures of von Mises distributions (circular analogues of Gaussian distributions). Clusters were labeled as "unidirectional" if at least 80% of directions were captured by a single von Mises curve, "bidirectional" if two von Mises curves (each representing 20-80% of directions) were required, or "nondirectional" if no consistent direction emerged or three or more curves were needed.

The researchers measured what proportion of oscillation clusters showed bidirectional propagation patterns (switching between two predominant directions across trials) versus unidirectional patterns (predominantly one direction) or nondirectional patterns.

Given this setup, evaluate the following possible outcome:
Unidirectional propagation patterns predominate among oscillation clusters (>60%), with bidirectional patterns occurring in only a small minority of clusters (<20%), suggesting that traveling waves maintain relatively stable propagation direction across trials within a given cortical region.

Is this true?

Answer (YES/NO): NO